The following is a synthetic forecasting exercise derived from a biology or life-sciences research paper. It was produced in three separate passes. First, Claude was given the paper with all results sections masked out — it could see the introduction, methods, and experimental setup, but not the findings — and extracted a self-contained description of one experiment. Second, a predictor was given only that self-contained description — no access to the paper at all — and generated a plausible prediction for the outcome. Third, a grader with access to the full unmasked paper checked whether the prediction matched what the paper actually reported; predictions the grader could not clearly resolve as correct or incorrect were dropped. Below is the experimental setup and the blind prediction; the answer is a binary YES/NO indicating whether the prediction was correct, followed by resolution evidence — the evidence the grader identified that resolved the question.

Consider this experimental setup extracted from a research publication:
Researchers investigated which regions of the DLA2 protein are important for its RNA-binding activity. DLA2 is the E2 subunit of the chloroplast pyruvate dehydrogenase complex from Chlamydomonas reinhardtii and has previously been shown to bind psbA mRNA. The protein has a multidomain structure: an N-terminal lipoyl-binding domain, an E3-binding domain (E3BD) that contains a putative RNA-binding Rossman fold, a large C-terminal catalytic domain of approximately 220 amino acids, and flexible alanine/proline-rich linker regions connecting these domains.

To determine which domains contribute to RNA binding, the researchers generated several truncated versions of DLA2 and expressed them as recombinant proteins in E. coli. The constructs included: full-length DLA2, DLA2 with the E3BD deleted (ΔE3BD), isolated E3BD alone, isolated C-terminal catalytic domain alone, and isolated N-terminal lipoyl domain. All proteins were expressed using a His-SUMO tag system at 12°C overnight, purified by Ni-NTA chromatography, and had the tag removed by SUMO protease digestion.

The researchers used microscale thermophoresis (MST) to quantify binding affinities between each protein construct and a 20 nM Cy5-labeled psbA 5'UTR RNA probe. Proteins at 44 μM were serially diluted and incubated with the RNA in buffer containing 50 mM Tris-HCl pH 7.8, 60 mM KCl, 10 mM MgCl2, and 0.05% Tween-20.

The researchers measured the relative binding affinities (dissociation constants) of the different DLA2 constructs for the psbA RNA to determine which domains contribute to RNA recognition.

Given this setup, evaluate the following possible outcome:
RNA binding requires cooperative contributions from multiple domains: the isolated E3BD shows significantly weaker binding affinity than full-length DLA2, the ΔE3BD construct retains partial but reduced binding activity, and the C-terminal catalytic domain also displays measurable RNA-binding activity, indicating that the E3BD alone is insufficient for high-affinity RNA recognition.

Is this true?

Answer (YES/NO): YES